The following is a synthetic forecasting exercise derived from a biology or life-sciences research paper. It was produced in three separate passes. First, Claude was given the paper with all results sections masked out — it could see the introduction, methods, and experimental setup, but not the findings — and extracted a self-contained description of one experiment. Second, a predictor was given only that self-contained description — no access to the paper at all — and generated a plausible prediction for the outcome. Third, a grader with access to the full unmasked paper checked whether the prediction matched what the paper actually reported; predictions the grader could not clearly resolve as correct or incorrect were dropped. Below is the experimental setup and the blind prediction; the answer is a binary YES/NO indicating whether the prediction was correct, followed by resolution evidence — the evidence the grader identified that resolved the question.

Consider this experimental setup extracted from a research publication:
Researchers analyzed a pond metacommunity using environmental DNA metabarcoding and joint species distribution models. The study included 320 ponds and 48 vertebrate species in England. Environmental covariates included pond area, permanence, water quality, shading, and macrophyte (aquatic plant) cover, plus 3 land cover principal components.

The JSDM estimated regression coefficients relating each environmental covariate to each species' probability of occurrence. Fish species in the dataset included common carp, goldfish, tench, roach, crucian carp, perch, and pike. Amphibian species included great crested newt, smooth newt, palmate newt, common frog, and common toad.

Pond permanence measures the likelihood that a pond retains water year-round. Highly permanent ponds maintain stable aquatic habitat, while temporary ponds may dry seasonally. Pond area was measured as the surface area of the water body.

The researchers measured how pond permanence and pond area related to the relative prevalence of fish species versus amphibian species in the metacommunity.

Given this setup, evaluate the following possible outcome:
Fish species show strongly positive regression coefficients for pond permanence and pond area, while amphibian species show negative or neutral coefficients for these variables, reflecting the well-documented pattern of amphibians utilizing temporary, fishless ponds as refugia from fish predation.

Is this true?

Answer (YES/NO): YES